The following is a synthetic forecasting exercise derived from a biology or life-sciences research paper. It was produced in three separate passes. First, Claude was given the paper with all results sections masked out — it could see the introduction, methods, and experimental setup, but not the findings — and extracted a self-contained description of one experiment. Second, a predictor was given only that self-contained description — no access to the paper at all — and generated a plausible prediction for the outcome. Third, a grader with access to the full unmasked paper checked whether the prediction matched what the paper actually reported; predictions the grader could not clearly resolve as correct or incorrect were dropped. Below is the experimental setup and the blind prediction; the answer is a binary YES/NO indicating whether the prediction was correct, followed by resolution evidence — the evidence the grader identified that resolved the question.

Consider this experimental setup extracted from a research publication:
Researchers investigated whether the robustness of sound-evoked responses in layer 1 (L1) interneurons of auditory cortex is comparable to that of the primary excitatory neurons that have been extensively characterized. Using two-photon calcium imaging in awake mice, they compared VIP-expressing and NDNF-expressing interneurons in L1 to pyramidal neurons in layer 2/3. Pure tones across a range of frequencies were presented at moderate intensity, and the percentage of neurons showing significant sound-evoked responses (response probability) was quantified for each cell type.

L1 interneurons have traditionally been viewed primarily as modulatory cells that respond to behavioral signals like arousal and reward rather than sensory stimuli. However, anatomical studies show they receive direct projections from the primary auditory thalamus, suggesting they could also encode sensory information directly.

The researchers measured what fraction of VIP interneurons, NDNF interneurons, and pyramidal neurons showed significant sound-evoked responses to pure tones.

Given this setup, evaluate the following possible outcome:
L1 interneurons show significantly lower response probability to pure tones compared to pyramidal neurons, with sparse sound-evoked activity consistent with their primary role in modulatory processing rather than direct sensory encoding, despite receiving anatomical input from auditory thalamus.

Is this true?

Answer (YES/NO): NO